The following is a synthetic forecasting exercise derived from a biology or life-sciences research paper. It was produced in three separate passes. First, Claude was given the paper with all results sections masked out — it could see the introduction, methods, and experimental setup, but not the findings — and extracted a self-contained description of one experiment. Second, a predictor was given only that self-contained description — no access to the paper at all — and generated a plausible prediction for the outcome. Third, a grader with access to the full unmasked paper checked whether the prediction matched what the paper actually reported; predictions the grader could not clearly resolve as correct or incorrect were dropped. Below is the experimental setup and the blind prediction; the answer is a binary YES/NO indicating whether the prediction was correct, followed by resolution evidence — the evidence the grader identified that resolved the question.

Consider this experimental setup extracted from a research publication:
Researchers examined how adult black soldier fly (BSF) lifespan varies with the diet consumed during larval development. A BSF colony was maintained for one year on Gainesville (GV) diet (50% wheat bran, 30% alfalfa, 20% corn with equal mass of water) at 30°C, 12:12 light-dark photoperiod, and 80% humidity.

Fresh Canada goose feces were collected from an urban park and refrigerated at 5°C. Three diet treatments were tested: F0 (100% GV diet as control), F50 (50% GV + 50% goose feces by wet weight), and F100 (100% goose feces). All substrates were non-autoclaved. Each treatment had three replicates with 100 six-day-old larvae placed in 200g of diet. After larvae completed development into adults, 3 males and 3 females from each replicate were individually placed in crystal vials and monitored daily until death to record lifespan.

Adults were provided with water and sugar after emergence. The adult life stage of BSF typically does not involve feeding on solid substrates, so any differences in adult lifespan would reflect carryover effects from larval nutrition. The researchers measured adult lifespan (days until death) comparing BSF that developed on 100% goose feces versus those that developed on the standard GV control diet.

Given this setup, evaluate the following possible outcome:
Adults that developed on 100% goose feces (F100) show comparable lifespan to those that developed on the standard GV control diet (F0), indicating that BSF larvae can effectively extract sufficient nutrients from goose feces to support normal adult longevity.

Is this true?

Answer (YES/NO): NO